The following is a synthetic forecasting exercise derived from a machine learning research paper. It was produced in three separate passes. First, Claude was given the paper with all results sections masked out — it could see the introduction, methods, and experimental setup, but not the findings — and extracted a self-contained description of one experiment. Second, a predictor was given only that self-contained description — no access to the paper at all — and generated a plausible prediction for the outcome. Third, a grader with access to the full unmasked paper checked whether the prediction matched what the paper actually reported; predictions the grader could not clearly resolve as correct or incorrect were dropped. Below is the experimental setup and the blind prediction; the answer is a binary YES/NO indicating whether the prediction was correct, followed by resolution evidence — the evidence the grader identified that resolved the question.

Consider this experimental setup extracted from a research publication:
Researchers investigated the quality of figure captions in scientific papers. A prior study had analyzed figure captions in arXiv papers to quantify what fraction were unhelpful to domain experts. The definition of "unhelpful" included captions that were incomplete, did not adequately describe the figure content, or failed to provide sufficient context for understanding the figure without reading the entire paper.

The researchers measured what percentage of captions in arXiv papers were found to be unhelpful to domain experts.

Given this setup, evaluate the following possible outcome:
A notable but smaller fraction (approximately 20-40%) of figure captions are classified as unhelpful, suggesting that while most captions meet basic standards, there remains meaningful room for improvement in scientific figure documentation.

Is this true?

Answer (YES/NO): NO